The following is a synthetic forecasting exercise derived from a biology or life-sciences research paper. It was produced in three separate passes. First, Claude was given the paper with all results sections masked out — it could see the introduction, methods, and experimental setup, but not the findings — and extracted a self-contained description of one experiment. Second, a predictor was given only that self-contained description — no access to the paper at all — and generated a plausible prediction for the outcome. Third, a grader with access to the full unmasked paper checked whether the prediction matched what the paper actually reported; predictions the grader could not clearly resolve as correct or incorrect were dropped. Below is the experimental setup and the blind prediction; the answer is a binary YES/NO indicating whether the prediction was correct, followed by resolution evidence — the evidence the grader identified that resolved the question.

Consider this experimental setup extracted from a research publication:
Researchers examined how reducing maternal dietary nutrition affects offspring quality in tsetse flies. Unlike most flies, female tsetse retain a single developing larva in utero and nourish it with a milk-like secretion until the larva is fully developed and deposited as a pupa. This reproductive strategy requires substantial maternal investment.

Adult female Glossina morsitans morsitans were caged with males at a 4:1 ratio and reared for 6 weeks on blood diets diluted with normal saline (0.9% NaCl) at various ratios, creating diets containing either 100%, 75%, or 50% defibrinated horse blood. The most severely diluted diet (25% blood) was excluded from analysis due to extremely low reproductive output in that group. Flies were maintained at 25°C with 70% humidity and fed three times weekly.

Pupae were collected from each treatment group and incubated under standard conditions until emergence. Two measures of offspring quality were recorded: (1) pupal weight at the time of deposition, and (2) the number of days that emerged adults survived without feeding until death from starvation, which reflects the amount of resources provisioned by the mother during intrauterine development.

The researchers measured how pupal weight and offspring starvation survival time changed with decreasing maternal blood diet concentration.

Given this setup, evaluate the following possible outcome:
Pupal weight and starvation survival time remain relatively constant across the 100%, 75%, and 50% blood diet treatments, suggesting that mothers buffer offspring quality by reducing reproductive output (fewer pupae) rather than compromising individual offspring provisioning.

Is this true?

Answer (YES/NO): NO